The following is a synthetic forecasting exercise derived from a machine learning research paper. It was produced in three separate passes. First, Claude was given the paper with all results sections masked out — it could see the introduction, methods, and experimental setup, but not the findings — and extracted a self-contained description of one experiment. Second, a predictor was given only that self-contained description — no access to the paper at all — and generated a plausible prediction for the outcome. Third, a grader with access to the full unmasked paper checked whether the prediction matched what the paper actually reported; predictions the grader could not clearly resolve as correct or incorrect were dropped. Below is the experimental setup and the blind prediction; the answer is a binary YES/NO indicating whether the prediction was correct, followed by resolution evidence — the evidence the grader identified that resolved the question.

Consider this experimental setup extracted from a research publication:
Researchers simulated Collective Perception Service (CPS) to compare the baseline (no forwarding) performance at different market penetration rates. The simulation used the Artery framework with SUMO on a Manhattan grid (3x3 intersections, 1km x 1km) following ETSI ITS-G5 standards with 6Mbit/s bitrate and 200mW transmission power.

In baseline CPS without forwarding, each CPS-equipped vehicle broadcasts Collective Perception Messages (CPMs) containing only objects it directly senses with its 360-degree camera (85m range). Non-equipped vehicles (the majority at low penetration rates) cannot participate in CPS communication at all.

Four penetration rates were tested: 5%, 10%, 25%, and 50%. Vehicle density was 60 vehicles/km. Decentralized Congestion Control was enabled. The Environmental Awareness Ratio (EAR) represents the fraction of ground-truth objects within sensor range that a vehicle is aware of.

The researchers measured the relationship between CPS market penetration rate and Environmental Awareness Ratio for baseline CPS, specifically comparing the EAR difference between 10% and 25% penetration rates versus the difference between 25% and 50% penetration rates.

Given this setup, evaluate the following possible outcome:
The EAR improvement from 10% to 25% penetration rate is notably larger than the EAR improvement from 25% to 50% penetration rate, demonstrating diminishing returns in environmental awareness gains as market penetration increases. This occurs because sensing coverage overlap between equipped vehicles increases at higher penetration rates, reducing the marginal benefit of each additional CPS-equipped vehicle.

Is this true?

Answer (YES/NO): YES